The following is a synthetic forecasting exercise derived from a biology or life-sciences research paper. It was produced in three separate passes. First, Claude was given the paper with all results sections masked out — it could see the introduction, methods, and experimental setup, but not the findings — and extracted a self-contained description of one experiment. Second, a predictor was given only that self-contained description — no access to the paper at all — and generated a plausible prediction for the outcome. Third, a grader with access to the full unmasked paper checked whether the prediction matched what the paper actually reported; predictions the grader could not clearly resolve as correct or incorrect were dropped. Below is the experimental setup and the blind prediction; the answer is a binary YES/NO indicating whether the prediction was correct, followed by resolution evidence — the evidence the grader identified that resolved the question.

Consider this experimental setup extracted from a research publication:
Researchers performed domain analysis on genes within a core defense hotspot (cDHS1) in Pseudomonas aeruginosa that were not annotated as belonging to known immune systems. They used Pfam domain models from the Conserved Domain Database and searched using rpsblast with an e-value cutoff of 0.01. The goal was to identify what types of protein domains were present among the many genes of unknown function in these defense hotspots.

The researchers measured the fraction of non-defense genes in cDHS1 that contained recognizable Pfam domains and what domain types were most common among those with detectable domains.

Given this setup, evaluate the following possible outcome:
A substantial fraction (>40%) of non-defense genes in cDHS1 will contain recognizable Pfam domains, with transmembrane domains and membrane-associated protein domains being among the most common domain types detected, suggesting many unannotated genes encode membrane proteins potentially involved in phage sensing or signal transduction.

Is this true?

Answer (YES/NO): NO